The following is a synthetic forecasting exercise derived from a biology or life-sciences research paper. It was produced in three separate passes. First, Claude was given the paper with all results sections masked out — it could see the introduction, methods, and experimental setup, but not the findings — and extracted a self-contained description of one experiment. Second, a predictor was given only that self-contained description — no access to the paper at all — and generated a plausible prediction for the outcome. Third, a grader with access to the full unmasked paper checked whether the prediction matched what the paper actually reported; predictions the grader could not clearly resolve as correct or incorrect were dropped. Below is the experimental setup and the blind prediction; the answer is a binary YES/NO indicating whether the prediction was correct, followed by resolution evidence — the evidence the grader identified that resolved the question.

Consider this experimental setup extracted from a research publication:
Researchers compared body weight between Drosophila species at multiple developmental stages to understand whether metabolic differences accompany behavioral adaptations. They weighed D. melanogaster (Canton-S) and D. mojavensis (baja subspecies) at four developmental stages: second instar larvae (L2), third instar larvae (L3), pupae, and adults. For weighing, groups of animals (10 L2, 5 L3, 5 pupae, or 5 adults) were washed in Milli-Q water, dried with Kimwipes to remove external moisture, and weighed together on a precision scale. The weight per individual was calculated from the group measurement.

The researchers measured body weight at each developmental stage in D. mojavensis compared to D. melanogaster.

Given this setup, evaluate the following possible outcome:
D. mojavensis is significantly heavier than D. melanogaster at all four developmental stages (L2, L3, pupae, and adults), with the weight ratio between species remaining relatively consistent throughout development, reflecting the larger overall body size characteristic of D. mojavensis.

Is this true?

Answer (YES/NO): NO